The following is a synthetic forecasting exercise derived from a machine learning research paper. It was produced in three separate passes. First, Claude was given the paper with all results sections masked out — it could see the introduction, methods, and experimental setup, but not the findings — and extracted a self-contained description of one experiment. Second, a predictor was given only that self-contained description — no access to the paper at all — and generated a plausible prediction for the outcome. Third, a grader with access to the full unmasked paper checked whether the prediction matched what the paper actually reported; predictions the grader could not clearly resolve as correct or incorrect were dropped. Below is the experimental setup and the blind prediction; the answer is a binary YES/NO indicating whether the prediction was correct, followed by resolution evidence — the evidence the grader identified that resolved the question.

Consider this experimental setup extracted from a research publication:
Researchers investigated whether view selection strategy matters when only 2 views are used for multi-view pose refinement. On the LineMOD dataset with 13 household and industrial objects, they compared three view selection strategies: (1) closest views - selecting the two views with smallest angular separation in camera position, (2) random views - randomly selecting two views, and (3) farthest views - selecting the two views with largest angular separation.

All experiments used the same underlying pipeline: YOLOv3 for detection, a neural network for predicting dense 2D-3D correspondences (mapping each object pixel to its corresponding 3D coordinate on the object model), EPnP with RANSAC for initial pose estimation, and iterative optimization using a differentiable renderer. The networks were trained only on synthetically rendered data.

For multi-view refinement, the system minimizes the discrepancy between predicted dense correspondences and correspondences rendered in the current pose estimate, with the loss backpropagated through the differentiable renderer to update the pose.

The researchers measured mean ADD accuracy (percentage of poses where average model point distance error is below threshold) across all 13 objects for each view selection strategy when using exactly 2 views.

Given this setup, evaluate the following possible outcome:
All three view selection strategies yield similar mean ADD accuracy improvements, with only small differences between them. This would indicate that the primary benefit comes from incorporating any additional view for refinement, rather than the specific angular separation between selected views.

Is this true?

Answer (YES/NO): NO